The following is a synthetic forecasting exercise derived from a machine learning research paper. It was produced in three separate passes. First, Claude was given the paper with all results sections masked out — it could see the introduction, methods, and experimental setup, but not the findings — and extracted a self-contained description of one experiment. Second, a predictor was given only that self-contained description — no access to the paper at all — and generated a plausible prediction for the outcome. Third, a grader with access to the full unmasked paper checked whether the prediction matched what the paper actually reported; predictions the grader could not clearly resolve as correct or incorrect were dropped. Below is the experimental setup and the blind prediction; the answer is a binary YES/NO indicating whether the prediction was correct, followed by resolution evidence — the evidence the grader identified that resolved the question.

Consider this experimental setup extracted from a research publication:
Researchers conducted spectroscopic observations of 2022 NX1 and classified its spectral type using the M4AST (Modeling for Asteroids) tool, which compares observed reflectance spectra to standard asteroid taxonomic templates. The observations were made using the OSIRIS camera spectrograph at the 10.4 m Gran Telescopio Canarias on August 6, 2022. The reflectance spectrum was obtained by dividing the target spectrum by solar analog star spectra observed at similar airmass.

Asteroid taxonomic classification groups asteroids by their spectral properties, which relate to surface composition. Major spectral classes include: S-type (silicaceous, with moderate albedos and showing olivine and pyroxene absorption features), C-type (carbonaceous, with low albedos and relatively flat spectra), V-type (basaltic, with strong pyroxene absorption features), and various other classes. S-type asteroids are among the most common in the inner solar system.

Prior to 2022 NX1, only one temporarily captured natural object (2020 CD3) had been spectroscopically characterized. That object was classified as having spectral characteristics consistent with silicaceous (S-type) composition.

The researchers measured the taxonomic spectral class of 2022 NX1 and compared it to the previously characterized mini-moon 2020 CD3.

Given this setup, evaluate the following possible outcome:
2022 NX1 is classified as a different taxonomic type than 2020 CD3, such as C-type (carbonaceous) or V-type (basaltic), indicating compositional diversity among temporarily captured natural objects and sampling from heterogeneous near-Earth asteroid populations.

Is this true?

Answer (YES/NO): NO